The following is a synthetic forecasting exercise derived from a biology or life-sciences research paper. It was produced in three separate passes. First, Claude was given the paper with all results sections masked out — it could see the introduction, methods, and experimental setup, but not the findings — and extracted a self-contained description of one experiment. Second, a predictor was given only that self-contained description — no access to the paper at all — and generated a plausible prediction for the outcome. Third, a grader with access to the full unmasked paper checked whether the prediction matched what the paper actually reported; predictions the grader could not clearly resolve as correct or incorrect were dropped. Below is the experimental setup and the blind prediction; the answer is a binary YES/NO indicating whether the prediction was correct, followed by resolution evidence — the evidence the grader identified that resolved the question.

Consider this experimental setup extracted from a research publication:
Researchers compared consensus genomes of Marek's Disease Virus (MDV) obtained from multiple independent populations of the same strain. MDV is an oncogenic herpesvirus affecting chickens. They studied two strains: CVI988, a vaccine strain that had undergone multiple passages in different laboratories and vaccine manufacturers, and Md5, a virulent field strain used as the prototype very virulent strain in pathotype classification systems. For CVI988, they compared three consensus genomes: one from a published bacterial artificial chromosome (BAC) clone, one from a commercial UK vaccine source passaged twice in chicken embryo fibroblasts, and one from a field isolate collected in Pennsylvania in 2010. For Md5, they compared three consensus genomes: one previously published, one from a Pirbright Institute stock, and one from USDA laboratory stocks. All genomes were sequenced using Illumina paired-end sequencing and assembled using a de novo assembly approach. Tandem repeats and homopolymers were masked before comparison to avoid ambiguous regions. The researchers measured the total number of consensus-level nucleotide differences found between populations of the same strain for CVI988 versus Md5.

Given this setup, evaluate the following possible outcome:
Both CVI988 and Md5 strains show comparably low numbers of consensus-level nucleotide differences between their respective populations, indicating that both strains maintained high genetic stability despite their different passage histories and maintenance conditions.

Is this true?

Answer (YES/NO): NO